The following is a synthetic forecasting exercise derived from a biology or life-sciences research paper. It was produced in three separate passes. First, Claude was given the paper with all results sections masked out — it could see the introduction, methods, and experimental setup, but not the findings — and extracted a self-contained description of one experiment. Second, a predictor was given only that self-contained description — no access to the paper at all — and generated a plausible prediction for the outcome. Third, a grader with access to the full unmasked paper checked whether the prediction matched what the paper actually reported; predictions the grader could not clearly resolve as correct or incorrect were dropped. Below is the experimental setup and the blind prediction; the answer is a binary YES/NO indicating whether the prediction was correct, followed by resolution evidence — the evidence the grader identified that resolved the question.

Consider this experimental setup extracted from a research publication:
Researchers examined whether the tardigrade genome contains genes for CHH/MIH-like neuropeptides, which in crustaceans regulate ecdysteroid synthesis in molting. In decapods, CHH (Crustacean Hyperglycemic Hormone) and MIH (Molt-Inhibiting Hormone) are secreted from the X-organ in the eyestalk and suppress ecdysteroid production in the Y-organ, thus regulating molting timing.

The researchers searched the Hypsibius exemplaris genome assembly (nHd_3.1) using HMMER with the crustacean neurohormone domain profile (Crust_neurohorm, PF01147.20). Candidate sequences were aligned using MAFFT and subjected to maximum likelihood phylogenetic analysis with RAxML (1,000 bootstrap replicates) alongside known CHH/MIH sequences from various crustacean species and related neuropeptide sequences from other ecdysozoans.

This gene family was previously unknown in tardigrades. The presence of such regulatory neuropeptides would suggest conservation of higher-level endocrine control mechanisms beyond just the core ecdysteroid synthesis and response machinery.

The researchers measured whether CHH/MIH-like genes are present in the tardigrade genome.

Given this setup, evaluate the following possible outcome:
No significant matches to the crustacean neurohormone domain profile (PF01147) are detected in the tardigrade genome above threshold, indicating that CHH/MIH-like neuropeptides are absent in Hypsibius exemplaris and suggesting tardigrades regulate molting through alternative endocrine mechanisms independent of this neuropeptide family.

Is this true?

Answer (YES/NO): NO